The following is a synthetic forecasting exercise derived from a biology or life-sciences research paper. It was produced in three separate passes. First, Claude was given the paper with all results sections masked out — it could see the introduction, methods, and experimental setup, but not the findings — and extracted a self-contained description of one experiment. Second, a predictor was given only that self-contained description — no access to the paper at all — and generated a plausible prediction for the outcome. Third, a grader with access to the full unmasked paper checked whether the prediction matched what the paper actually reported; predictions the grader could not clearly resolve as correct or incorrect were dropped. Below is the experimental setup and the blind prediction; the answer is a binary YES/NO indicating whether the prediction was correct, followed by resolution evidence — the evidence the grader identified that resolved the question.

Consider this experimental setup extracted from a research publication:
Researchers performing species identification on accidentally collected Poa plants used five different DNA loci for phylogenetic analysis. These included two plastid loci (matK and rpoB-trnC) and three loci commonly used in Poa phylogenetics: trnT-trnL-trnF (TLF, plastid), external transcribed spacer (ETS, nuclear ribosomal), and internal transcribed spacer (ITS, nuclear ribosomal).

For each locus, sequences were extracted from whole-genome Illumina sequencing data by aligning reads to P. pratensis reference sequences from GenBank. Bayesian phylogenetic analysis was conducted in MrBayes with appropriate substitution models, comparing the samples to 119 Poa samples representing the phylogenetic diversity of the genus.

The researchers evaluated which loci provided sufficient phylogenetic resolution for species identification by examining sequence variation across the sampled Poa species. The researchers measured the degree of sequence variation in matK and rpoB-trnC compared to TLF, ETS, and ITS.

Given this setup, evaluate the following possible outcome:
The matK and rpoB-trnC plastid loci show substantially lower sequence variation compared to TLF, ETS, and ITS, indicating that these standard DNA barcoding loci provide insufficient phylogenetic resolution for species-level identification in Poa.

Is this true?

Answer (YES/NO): YES